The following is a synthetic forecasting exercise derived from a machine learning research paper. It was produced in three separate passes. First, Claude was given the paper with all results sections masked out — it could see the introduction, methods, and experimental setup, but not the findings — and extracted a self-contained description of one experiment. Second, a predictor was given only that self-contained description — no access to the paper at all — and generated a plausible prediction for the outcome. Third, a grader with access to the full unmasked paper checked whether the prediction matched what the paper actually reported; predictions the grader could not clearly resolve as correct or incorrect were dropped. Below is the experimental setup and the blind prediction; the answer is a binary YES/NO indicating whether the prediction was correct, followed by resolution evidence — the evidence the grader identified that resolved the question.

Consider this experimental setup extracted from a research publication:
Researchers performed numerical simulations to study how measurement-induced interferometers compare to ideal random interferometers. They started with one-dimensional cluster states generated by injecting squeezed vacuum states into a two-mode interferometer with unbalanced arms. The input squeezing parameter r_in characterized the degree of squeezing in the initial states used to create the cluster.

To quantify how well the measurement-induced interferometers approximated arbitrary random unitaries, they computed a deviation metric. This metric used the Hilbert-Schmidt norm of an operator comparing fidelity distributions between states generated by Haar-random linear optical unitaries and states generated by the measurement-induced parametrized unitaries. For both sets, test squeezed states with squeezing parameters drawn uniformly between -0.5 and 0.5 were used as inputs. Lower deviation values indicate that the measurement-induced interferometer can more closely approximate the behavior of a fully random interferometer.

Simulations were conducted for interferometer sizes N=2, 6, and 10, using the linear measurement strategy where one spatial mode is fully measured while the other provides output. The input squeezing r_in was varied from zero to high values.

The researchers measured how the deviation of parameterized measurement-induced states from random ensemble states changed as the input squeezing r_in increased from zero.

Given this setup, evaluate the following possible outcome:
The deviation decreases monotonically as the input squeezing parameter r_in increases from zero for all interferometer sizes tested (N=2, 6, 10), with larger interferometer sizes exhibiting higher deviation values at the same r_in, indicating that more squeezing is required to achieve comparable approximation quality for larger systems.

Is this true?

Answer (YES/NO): YES